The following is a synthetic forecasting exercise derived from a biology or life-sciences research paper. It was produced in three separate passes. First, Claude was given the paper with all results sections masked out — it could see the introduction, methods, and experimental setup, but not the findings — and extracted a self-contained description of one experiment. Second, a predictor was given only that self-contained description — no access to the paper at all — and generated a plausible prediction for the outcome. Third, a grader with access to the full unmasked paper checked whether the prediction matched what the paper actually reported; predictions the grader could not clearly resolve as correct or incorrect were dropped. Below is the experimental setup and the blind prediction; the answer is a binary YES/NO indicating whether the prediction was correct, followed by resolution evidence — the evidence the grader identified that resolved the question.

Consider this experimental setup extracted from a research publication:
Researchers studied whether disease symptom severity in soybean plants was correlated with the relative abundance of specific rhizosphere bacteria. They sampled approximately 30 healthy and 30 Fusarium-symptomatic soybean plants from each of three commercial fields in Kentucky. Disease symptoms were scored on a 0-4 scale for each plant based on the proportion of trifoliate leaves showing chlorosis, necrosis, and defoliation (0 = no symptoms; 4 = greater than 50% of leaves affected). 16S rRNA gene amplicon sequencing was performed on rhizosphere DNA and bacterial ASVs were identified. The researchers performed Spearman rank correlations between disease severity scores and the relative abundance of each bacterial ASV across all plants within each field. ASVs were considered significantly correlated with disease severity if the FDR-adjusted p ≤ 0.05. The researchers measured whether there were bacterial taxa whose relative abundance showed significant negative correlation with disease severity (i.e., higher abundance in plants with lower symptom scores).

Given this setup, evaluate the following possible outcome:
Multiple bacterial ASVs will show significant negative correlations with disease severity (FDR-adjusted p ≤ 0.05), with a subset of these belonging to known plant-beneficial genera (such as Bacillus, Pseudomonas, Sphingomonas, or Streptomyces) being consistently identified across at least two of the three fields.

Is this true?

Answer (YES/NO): NO